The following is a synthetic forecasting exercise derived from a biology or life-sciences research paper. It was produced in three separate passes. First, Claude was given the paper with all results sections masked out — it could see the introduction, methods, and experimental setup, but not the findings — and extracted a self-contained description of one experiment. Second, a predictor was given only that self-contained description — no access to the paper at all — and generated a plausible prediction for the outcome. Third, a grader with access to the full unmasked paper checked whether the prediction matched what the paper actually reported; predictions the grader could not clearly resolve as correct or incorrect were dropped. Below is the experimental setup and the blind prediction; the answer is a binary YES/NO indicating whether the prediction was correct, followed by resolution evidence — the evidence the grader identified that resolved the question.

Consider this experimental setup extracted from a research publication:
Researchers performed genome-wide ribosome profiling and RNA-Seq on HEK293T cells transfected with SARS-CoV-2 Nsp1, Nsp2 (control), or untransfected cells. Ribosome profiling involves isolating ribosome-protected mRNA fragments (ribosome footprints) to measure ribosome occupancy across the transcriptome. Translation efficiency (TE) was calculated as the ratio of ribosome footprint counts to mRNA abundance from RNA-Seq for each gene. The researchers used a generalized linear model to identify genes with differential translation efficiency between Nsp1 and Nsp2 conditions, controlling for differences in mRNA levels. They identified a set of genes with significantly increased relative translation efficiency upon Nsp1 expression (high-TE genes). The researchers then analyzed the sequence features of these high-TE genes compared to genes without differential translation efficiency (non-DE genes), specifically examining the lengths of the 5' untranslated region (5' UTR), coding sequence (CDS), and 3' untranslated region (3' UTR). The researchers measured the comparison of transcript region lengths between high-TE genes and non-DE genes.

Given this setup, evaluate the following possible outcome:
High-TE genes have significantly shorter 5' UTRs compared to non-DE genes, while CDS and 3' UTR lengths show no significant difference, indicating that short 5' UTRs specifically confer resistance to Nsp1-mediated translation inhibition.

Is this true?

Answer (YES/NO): NO